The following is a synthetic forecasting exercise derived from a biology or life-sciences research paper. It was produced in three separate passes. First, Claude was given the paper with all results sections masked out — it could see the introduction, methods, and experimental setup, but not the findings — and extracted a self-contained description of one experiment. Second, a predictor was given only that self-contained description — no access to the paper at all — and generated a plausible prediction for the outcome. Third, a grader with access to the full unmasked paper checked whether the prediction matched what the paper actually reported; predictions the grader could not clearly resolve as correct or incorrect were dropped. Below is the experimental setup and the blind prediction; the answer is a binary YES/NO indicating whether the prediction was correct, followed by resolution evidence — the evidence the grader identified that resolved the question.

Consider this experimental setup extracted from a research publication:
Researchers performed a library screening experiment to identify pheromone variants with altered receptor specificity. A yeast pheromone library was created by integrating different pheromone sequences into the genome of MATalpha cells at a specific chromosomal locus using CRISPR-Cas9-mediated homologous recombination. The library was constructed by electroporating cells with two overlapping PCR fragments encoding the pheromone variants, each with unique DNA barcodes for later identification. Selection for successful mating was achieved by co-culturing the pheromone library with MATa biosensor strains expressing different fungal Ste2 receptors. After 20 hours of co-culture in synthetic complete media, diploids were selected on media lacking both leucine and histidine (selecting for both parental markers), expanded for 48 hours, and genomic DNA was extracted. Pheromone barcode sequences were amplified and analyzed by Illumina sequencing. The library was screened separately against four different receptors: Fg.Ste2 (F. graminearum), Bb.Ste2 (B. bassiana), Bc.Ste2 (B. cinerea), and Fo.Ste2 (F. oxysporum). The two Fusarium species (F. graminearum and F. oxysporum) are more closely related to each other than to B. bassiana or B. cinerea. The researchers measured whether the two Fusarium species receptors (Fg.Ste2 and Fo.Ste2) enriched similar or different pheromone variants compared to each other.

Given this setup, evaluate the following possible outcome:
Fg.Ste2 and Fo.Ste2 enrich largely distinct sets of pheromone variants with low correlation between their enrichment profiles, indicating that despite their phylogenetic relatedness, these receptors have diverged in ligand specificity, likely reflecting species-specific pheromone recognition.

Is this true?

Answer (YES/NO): NO